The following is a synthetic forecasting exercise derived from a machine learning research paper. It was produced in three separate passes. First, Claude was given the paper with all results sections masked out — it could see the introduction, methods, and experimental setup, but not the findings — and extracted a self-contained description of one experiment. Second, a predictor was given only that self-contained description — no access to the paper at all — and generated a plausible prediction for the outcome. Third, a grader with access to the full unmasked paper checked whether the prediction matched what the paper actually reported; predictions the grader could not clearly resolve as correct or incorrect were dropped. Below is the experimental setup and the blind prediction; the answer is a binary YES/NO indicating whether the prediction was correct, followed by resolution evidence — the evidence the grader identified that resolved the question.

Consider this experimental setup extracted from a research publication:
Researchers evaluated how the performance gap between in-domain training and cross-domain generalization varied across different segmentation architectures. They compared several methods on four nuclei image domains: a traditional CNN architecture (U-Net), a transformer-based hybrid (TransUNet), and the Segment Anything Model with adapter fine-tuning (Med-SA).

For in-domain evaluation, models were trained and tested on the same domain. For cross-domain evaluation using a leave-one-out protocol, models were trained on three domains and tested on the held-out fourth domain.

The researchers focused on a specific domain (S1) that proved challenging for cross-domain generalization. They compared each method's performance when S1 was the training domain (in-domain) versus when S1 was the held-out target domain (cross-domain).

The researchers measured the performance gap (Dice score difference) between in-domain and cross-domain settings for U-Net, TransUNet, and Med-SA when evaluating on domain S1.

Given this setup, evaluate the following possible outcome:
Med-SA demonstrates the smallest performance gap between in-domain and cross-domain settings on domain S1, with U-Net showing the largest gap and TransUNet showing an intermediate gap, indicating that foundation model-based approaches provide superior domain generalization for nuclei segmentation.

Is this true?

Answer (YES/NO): YES